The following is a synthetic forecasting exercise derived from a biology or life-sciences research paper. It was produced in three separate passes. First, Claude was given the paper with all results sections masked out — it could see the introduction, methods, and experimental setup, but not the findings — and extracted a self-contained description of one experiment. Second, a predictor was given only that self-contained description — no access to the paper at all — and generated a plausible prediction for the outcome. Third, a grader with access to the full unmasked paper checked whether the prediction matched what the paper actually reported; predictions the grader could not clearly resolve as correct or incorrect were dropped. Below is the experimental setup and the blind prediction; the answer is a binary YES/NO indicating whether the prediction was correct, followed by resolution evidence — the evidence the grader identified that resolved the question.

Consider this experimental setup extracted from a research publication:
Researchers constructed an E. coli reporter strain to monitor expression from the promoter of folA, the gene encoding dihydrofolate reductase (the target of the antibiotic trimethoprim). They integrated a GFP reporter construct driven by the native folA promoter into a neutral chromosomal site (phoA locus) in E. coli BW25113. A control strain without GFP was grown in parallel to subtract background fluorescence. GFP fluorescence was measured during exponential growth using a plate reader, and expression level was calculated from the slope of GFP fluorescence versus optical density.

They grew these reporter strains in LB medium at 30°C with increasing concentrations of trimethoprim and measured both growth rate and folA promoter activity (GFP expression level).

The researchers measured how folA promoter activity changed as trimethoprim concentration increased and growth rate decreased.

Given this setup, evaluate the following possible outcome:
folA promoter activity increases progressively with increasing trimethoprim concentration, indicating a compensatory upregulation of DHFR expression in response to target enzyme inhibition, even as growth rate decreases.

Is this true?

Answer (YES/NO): NO